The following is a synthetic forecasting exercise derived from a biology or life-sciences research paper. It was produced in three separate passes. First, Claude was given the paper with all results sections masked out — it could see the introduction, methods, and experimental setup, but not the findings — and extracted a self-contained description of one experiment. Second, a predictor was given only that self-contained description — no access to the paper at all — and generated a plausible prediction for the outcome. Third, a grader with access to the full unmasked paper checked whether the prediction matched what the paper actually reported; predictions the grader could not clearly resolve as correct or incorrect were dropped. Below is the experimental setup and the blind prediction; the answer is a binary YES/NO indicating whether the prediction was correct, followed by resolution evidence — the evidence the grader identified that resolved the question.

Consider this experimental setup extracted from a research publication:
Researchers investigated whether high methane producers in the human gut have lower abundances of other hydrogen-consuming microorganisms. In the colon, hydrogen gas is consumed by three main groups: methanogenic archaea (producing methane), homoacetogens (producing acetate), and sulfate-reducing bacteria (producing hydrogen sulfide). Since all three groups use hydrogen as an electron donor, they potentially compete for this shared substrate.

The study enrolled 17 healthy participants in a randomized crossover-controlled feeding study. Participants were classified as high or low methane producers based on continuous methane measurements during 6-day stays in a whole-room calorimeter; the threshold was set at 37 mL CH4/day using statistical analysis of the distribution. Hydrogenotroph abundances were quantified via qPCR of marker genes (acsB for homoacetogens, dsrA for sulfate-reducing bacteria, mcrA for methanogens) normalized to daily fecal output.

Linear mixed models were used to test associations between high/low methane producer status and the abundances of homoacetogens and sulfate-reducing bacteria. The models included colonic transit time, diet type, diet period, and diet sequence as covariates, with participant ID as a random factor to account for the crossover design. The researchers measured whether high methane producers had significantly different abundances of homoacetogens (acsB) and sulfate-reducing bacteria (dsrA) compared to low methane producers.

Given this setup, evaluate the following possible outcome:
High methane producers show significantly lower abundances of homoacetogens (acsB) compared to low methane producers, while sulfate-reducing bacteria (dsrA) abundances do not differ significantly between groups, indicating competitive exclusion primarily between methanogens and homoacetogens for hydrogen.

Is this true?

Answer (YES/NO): NO